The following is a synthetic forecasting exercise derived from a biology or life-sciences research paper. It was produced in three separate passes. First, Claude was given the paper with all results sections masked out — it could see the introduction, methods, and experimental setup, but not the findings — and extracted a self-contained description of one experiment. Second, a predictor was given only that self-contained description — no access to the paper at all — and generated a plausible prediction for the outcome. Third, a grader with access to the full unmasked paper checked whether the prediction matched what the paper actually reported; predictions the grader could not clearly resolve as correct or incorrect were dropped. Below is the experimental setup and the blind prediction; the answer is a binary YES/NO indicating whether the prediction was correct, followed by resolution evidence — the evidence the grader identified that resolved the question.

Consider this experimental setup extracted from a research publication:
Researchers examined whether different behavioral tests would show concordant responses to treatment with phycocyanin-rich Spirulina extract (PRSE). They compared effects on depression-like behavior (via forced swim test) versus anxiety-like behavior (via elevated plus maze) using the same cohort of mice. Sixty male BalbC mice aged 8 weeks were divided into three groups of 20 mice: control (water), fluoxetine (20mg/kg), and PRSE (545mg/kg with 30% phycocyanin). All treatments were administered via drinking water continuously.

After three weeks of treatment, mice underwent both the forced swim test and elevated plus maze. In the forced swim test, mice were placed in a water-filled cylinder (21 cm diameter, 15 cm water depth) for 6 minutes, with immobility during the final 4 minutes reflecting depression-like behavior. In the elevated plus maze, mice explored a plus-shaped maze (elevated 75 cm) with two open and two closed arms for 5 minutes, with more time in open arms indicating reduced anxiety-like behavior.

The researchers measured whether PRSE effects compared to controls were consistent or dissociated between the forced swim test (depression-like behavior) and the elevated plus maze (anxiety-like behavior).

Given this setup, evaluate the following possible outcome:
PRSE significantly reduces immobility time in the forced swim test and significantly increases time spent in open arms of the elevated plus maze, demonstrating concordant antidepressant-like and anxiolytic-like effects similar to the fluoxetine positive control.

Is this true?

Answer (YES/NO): NO